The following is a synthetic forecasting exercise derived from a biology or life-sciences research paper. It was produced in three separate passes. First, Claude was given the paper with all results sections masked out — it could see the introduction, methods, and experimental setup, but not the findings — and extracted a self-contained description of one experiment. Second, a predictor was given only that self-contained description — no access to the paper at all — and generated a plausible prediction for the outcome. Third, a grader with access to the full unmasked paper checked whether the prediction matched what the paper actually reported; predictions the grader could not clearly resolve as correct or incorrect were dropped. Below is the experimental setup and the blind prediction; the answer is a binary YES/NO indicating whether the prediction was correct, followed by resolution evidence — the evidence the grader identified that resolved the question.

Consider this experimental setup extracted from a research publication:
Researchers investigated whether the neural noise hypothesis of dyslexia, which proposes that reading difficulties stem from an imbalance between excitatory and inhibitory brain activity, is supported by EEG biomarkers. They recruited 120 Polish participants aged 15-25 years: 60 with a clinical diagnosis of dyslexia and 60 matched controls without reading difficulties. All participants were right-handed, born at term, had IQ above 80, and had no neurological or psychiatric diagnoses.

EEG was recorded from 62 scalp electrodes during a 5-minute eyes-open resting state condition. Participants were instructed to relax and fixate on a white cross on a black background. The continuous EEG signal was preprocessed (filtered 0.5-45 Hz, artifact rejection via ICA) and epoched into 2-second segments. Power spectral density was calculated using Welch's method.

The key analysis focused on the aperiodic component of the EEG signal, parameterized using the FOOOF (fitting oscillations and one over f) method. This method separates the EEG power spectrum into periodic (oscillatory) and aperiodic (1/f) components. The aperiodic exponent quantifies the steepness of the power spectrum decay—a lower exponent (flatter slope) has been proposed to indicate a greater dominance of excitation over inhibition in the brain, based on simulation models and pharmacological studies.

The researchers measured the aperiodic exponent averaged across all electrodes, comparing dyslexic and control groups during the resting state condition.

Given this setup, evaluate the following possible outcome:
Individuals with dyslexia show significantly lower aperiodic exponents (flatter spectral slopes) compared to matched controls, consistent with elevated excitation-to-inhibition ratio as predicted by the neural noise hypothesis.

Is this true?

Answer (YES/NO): NO